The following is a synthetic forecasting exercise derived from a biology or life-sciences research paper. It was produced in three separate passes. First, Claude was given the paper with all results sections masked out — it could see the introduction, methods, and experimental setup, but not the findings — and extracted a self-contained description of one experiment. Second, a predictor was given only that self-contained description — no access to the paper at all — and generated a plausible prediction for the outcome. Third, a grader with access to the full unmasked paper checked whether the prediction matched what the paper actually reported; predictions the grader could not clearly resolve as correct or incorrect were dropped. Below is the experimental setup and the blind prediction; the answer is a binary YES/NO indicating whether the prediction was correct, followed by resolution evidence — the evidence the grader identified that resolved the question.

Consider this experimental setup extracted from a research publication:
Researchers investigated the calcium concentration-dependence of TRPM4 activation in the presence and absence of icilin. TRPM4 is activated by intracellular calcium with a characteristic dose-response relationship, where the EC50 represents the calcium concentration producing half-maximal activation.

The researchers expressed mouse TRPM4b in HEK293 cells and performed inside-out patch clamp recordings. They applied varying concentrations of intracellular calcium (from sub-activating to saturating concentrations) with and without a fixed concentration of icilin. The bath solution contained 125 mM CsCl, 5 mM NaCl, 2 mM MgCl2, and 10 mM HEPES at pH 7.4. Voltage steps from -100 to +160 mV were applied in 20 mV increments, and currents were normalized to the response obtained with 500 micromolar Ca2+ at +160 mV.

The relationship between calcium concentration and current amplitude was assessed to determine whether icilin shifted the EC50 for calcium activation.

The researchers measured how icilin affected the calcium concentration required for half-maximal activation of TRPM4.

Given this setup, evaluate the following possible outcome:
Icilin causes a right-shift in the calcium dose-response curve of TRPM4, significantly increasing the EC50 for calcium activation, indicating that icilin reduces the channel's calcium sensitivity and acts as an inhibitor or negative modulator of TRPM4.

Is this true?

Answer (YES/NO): NO